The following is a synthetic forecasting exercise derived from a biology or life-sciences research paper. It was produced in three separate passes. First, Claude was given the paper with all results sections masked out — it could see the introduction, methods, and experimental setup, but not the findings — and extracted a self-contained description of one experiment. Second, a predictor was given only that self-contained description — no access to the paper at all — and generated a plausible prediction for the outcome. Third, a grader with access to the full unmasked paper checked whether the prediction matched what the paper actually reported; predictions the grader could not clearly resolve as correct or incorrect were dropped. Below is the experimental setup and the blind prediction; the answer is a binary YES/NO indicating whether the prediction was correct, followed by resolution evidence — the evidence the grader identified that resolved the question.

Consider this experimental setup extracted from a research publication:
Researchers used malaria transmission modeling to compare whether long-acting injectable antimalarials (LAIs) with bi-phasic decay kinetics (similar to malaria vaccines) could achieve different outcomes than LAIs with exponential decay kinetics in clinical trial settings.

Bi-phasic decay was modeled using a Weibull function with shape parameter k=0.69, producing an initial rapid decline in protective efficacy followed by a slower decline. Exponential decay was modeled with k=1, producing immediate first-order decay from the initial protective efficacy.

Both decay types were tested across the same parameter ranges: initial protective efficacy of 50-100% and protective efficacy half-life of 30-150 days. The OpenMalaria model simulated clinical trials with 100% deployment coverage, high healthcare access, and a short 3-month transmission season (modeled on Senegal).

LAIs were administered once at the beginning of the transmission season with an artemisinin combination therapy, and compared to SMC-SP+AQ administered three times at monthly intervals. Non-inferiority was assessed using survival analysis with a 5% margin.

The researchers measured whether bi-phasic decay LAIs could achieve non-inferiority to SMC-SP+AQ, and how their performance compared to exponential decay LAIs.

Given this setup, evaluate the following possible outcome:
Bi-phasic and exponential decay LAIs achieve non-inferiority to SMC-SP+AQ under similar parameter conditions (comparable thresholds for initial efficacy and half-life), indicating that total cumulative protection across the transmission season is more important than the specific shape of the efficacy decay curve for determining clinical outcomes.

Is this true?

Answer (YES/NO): NO